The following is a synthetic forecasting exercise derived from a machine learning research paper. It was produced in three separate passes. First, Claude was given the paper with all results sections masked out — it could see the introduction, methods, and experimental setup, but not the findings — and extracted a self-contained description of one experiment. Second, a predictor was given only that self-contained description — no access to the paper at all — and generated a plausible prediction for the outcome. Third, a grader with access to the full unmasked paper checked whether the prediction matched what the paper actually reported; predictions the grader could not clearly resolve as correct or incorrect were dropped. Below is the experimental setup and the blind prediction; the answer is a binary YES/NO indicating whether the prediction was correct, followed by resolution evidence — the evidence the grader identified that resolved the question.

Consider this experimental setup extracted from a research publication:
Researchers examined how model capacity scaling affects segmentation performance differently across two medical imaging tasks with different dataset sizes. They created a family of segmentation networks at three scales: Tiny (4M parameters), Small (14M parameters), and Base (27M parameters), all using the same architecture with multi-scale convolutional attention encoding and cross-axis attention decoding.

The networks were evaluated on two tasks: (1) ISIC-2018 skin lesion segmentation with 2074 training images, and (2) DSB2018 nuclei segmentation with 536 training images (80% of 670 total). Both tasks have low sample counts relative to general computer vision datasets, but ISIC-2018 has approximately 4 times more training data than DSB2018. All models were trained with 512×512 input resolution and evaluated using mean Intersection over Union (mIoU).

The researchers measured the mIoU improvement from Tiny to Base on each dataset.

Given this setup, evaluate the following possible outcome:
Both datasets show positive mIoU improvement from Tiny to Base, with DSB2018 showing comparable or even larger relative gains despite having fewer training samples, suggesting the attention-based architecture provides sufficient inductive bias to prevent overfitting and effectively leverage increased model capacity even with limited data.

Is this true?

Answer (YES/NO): NO